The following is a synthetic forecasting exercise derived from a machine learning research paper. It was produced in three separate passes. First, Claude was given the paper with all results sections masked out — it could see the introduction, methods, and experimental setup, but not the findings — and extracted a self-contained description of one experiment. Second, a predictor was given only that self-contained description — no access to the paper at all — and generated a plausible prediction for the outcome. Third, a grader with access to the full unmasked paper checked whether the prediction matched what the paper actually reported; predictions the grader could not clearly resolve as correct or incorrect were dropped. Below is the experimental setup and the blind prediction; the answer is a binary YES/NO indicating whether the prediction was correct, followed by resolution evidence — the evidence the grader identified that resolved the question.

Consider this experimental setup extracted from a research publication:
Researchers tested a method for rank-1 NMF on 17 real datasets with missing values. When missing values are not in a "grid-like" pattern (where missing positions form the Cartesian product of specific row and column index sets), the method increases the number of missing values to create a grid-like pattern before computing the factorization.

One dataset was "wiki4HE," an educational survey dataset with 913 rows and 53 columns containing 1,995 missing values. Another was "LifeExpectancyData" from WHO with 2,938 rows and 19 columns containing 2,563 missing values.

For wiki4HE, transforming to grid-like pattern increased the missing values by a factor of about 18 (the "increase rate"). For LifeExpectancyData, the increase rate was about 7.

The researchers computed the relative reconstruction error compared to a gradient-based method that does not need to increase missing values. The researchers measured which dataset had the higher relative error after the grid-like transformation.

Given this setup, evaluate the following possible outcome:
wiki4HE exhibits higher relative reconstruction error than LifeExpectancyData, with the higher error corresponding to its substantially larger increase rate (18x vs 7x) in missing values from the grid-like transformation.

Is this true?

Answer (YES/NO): NO